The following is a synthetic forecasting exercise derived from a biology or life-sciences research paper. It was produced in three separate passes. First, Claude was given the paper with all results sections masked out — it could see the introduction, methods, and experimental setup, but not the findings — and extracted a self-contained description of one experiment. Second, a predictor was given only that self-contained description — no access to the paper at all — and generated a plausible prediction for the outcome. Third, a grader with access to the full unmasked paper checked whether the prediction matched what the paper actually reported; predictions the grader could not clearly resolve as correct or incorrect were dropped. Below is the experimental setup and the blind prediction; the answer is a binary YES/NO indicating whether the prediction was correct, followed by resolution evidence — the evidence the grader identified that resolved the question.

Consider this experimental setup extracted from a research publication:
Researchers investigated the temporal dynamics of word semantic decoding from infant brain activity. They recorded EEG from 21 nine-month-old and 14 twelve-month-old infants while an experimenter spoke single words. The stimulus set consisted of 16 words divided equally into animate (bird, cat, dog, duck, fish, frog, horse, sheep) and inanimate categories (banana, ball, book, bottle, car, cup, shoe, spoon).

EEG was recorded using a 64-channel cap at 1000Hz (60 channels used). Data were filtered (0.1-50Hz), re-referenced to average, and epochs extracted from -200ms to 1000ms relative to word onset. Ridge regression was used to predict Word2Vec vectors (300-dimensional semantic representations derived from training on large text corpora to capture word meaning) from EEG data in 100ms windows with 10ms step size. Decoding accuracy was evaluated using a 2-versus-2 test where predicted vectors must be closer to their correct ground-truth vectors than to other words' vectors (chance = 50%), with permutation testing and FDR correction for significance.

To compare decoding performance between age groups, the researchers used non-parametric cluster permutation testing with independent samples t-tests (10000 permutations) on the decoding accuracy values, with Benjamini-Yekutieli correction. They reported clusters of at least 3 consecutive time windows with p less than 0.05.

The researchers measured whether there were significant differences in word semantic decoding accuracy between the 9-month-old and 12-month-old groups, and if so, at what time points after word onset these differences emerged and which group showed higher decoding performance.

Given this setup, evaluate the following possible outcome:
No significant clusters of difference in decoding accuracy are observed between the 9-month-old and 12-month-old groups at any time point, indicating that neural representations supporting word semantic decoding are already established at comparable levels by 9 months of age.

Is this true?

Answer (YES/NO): NO